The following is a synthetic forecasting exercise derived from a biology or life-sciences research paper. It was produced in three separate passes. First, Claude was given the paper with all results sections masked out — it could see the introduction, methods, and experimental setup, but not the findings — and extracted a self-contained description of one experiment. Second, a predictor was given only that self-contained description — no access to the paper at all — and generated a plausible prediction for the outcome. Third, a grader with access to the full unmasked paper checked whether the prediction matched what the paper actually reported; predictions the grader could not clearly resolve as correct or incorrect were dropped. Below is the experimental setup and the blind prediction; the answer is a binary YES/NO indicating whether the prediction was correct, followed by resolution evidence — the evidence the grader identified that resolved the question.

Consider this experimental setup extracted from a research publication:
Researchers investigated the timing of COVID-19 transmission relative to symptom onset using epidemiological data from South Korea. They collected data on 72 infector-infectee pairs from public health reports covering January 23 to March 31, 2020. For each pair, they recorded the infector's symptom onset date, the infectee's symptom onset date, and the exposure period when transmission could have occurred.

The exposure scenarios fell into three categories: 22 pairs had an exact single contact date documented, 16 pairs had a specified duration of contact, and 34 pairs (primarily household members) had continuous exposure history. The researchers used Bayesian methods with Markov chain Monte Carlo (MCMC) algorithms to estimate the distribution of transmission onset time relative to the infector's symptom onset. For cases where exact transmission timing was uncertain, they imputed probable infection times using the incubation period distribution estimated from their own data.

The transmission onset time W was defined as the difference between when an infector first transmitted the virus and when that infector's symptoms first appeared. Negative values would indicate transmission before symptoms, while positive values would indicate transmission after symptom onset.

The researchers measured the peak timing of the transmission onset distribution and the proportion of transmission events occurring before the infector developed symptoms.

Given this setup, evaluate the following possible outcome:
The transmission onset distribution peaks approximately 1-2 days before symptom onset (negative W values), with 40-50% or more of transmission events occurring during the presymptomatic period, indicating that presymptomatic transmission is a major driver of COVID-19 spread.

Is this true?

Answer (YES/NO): NO